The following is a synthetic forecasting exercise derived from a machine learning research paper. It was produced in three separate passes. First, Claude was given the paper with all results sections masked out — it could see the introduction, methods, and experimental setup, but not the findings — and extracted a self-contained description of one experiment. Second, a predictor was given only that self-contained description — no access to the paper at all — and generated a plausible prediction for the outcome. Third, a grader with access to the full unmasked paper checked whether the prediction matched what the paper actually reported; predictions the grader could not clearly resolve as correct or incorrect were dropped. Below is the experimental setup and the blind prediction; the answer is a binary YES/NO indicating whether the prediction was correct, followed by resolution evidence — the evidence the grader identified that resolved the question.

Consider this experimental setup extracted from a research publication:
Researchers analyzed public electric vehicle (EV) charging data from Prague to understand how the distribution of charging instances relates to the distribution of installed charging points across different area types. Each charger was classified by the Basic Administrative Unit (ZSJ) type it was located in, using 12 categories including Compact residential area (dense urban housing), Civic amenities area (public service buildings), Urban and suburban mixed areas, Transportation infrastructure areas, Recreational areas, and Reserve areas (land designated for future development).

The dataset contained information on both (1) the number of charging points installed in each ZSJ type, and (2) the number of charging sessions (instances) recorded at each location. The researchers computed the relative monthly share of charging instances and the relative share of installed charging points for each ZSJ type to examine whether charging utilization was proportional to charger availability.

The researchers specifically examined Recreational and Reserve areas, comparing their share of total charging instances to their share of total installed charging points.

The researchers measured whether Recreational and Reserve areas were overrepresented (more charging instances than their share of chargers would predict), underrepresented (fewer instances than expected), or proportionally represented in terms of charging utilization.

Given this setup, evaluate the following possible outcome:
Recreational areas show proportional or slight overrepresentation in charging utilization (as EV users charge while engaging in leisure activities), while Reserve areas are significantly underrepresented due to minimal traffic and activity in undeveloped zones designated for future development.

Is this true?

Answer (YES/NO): NO